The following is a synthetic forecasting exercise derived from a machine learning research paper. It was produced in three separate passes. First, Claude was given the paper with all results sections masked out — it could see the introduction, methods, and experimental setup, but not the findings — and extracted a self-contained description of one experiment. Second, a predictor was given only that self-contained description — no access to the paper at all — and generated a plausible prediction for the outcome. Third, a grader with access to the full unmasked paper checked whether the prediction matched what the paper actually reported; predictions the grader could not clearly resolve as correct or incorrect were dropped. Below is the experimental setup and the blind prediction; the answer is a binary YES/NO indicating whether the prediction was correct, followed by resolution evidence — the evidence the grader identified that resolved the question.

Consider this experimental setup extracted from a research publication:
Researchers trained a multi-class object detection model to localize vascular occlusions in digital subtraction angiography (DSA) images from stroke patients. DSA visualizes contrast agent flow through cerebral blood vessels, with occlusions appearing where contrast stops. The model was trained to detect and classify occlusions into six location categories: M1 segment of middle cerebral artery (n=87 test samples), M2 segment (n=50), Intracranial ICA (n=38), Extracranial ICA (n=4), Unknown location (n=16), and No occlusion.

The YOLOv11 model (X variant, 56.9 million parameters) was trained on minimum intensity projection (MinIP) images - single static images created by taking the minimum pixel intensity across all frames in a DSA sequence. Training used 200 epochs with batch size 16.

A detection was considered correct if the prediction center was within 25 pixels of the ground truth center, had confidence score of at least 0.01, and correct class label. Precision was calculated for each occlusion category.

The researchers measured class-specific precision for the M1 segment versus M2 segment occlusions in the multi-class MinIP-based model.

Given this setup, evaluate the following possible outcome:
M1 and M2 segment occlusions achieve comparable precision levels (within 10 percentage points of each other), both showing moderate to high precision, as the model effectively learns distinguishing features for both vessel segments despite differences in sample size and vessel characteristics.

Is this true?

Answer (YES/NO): NO